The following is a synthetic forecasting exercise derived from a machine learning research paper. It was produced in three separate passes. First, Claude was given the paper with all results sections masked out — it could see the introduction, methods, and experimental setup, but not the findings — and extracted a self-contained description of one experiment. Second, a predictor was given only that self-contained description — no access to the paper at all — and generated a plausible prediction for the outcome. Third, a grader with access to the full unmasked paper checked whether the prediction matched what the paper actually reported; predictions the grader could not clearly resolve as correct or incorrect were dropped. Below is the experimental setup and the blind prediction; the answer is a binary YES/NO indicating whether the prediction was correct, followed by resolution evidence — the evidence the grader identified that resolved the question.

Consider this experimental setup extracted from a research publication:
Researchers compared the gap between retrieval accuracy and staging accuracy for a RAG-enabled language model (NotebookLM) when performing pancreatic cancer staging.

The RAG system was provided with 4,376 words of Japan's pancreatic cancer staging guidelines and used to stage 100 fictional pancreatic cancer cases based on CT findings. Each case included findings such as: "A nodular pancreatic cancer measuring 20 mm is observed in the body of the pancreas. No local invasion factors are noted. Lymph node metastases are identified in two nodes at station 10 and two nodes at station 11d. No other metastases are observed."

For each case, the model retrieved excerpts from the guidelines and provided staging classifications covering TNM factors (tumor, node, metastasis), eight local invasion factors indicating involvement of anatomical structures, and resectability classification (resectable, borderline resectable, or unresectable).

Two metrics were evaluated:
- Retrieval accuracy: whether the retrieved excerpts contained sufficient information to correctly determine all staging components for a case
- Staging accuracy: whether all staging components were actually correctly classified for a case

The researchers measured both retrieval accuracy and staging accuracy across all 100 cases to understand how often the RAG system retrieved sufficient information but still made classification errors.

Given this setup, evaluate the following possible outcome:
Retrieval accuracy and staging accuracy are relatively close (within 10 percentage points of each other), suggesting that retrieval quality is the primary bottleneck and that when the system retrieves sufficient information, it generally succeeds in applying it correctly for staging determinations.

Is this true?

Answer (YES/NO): NO